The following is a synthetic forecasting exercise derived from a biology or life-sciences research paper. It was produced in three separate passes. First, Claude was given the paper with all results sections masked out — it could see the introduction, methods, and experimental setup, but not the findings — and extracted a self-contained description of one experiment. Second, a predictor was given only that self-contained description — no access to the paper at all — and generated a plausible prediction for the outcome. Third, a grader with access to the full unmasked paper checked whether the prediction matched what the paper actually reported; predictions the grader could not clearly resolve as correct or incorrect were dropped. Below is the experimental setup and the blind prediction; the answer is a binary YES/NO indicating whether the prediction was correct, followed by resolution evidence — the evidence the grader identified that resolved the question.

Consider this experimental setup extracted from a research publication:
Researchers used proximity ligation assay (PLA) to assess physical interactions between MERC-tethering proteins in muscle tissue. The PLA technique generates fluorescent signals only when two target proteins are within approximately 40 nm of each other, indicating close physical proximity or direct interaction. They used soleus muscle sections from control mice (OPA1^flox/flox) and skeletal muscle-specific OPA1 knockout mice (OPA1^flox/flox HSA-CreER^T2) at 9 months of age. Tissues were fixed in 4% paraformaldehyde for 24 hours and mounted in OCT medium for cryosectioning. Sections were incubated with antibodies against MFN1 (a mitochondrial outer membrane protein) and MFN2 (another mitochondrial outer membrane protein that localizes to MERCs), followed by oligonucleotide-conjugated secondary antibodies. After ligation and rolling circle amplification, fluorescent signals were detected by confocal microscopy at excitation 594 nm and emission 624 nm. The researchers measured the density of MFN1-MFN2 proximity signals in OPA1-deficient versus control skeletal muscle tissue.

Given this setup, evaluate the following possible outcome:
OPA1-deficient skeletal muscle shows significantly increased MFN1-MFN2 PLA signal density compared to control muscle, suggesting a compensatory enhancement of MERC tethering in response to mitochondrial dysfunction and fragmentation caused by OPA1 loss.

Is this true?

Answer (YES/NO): YES